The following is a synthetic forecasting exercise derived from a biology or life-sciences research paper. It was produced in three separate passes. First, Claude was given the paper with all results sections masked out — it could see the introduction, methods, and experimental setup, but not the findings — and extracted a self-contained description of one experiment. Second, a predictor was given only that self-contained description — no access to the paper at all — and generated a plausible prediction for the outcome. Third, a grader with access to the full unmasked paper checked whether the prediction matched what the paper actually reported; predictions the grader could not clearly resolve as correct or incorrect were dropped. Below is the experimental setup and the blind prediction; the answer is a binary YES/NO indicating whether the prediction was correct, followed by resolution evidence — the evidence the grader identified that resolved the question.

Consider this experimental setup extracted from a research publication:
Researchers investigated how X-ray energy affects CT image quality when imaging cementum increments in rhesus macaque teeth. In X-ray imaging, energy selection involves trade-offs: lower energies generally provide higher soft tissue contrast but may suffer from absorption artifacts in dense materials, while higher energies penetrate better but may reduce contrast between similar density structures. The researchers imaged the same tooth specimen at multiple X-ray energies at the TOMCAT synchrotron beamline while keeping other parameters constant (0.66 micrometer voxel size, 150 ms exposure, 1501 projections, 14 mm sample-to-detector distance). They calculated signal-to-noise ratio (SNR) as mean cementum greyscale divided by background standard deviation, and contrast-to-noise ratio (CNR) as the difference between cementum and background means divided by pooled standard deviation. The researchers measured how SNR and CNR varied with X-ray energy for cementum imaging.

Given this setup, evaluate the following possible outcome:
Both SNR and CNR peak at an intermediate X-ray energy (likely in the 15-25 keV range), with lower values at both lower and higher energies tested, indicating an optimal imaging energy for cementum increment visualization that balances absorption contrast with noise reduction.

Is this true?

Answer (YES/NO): NO